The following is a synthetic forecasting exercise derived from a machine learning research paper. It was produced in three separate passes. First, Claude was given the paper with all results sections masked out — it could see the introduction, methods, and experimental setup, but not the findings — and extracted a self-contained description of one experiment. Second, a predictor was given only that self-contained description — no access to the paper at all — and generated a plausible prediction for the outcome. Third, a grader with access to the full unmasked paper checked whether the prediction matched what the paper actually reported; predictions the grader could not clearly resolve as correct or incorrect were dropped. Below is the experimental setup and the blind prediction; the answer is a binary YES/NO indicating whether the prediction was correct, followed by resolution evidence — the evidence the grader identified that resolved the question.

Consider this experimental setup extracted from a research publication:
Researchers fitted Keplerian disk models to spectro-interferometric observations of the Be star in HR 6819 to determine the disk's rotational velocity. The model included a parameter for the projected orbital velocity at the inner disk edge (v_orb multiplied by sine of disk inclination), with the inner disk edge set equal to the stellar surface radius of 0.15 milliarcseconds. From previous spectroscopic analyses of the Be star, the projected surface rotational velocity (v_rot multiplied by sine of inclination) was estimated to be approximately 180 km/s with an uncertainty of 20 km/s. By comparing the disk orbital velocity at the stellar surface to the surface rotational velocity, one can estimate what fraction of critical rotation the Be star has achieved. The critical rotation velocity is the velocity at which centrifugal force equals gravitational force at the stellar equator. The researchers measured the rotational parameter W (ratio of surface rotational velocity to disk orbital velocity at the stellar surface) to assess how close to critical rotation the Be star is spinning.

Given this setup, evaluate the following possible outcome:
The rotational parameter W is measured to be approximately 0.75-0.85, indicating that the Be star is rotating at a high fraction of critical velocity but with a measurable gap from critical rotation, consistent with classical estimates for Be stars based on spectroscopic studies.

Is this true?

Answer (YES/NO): YES